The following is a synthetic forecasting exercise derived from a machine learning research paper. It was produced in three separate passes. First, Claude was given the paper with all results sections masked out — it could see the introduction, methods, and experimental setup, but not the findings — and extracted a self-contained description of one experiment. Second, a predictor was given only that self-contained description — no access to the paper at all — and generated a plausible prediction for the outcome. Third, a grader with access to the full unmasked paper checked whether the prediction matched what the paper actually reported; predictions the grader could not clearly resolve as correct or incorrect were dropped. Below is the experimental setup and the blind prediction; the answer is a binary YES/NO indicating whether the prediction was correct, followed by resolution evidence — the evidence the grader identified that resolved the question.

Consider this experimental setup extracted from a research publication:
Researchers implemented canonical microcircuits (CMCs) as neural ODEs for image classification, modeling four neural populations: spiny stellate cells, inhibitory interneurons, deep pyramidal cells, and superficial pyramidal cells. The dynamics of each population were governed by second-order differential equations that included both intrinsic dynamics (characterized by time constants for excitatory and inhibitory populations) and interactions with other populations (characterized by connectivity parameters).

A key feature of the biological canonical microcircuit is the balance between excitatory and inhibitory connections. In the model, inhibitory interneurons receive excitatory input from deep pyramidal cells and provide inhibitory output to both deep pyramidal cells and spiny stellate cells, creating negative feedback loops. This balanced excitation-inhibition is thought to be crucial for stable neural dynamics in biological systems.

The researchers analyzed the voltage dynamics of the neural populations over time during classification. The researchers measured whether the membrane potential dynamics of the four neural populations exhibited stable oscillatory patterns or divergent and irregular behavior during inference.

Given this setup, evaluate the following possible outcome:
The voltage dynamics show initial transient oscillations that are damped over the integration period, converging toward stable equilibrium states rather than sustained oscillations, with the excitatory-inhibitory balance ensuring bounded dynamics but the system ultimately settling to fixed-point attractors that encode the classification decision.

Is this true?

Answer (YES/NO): NO